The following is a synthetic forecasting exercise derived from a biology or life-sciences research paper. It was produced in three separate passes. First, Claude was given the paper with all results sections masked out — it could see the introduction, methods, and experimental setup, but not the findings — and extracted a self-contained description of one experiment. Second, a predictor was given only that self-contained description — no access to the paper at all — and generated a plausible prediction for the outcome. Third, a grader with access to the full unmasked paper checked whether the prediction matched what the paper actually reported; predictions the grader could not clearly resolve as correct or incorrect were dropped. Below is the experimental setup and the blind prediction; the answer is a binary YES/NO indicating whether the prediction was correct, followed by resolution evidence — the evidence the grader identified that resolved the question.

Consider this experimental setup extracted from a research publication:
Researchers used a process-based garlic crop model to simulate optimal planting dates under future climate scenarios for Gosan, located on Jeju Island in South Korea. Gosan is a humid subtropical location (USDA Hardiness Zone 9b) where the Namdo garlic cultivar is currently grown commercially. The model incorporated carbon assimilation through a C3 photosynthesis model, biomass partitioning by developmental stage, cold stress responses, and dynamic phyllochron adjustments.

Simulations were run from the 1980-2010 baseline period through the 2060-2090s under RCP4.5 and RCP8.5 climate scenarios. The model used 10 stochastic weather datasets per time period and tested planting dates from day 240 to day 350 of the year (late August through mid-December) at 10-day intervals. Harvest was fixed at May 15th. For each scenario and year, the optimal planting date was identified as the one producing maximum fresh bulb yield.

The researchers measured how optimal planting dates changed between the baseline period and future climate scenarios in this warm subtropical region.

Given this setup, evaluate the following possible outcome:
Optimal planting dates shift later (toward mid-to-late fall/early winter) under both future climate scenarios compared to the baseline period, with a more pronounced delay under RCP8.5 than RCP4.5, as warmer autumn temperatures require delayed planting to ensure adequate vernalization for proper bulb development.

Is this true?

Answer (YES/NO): NO